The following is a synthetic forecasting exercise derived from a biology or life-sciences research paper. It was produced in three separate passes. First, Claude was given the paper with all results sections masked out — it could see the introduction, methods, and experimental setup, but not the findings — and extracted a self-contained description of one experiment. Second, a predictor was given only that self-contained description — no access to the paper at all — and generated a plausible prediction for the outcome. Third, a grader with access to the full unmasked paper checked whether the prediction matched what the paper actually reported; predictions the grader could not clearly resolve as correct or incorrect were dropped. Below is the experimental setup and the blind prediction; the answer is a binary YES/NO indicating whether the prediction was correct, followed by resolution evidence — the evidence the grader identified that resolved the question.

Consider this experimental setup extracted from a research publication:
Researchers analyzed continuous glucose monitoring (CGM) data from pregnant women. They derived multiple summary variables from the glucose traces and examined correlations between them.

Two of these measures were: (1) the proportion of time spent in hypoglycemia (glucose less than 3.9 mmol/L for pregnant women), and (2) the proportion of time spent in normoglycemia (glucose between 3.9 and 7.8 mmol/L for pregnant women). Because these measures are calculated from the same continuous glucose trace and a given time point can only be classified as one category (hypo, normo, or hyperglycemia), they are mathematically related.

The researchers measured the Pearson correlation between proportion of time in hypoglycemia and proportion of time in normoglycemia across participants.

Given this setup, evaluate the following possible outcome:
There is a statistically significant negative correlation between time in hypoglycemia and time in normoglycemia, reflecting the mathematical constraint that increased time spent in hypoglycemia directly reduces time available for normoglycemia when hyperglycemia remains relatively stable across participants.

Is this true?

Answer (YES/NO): YES